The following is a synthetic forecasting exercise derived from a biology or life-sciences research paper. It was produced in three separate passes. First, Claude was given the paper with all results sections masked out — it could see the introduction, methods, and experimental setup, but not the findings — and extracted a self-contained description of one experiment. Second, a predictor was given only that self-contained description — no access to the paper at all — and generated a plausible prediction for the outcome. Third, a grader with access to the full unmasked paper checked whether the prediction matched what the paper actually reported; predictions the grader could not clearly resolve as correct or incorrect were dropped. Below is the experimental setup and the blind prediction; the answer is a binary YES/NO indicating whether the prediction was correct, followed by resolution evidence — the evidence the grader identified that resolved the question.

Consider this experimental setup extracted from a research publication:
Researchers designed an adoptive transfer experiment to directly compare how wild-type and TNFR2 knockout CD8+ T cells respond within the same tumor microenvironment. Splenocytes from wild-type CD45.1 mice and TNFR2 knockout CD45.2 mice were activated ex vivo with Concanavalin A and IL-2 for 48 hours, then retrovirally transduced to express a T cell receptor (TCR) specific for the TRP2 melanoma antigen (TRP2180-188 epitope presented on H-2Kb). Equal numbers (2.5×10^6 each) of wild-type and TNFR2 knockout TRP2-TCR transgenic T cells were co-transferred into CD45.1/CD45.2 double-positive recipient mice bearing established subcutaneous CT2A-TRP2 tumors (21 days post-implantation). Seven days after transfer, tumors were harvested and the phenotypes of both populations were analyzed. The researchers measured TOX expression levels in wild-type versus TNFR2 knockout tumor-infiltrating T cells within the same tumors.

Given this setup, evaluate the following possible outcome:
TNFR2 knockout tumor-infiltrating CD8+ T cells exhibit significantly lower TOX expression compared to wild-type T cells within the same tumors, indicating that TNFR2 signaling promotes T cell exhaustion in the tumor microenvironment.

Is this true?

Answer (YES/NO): YES